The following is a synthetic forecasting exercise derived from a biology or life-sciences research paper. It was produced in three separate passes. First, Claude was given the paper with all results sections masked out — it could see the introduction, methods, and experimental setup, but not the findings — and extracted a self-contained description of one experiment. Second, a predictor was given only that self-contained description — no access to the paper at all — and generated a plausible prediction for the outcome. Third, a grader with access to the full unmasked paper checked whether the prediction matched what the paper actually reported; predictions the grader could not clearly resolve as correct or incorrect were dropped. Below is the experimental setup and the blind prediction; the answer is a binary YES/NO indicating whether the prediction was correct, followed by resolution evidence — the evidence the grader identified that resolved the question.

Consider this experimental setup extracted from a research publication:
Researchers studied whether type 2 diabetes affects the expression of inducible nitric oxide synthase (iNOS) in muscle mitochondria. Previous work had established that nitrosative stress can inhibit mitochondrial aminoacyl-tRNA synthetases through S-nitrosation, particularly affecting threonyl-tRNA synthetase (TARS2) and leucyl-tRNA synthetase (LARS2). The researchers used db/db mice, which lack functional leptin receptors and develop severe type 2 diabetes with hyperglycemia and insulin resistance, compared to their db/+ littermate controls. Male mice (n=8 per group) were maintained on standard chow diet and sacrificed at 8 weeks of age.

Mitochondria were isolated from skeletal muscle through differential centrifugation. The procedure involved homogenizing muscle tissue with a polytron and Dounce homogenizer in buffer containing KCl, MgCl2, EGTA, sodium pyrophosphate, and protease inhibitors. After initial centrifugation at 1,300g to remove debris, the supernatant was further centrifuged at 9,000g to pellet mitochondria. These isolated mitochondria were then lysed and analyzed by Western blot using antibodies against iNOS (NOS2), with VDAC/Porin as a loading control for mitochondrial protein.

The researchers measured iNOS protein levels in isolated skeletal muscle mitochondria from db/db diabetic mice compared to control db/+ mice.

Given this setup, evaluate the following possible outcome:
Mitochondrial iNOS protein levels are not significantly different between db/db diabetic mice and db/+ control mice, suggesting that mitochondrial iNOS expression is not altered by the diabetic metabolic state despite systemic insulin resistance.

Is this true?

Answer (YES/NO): NO